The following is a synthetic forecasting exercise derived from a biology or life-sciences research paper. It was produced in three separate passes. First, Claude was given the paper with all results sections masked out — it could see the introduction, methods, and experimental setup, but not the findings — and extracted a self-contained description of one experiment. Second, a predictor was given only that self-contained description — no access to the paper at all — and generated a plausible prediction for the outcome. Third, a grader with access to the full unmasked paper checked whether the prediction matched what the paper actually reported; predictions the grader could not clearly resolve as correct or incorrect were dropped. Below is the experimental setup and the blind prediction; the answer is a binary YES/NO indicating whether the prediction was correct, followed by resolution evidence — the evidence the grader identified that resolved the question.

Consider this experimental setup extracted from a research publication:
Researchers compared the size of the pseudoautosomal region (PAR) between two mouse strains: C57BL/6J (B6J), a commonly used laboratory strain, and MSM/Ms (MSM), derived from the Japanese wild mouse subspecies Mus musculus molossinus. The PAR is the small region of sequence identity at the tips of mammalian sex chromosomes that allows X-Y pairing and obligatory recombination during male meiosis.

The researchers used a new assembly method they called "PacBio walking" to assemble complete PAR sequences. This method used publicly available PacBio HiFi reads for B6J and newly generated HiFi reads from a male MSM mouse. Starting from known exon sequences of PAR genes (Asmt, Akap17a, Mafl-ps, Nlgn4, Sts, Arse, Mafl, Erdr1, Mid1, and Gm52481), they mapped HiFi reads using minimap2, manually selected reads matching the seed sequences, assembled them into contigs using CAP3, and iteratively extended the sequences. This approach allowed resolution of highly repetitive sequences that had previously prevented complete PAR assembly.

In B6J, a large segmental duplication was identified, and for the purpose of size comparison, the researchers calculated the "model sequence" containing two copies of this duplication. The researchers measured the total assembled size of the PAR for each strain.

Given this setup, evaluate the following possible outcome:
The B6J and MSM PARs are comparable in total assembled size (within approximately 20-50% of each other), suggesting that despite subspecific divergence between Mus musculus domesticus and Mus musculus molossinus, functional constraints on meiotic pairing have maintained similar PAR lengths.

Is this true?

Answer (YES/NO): NO